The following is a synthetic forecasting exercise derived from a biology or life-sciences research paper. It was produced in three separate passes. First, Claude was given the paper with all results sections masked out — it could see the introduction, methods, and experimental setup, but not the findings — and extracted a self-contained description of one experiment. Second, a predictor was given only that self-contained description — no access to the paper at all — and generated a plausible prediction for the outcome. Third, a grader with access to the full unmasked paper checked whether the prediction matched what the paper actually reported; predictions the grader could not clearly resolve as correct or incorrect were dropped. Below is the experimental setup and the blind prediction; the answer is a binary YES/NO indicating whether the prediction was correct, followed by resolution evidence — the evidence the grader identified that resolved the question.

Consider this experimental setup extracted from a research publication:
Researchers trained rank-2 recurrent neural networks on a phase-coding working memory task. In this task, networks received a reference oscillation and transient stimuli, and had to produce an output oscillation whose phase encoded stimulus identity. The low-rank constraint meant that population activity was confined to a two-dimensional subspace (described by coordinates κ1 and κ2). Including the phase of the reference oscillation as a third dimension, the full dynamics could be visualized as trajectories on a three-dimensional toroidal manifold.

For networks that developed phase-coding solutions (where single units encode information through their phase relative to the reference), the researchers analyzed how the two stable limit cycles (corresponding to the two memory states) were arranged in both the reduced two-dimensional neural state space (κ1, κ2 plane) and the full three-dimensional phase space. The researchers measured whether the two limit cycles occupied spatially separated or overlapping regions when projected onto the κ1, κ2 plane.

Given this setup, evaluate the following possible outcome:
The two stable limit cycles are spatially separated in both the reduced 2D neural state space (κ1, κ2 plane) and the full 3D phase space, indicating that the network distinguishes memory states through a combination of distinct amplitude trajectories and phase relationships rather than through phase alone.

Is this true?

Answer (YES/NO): NO